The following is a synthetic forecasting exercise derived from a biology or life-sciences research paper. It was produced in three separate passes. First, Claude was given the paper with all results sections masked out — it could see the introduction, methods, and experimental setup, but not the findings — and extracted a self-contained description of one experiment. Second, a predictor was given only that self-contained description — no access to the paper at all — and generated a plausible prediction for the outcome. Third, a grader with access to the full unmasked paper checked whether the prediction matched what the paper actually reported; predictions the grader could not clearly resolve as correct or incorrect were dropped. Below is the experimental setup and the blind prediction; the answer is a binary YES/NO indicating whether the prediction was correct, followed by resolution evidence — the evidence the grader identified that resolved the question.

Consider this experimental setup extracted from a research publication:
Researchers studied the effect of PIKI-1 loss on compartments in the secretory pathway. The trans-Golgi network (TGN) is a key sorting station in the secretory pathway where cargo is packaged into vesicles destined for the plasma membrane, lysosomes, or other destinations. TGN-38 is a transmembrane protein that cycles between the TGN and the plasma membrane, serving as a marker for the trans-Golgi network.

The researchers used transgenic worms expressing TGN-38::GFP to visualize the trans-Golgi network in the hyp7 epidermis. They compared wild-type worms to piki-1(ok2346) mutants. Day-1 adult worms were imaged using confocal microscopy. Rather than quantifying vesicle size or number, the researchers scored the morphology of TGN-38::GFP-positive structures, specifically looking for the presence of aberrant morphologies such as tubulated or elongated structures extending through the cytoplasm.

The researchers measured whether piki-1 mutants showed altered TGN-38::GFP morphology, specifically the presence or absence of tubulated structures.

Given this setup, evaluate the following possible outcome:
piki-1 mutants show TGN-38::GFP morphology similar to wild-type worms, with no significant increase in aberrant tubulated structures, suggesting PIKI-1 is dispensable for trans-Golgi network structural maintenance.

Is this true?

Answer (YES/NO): NO